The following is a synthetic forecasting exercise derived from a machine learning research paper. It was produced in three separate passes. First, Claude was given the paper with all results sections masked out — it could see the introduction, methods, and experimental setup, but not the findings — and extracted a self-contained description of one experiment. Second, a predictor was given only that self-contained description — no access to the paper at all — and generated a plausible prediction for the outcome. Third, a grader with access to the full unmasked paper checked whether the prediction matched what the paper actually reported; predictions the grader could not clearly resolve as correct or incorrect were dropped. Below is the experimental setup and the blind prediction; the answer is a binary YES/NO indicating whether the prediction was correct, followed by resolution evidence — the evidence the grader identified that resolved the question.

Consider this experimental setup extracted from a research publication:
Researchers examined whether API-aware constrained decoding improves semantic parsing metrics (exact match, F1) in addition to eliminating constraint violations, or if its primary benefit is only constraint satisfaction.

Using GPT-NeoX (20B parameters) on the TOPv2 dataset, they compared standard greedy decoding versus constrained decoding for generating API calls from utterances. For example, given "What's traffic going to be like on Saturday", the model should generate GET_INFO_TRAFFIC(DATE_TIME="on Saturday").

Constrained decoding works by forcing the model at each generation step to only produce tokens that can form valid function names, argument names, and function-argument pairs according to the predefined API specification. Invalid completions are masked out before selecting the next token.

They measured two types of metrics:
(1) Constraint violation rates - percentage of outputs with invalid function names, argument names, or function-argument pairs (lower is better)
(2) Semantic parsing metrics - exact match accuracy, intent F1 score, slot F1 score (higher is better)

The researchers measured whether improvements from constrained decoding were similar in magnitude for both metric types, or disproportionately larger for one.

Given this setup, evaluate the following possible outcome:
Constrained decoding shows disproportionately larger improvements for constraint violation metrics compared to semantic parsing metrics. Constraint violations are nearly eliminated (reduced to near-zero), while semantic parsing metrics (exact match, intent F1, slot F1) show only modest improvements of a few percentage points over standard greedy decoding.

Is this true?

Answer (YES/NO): YES